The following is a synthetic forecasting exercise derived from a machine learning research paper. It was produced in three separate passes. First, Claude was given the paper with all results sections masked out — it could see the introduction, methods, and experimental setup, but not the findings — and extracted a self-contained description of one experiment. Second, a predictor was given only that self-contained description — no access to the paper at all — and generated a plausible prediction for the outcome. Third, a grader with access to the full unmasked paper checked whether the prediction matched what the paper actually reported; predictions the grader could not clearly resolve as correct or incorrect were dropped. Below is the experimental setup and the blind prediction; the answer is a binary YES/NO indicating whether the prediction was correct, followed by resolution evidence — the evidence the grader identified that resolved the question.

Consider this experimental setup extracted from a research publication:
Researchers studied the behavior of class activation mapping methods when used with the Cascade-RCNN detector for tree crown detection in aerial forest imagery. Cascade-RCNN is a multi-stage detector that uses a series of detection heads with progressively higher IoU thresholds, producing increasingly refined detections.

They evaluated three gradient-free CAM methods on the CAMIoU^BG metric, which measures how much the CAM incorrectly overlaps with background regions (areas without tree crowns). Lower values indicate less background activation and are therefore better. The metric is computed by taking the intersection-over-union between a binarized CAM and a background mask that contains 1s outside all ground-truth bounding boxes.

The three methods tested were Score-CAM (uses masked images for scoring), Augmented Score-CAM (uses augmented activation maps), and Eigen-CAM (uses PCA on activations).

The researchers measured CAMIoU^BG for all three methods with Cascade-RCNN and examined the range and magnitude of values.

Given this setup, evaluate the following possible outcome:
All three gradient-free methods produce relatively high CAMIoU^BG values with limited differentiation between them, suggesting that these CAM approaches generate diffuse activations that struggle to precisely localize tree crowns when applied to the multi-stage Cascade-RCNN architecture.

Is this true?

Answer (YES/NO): NO